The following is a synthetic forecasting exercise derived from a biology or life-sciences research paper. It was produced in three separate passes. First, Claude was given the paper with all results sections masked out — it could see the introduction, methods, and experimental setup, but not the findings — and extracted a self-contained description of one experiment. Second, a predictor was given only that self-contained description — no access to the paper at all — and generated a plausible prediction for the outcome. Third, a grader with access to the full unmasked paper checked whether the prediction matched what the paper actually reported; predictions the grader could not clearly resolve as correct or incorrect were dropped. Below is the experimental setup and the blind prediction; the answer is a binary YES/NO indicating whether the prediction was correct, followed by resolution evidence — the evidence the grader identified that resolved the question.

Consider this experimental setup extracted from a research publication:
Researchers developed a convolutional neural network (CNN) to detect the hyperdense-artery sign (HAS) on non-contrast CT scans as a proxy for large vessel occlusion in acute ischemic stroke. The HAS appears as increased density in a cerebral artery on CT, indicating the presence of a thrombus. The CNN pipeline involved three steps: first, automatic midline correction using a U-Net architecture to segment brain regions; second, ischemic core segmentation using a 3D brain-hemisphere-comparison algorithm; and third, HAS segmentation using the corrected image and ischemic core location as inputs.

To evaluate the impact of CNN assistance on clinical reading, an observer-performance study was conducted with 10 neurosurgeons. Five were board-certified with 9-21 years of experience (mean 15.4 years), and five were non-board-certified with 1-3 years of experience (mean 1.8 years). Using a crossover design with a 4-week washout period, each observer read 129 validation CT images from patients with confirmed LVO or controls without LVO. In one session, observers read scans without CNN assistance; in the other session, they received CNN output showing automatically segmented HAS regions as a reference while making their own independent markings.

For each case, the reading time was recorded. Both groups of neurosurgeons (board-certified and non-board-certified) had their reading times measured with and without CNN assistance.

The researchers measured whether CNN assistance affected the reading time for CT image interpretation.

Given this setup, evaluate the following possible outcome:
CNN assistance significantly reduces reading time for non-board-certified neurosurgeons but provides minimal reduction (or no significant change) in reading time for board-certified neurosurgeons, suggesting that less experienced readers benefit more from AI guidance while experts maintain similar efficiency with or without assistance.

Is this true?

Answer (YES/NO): NO